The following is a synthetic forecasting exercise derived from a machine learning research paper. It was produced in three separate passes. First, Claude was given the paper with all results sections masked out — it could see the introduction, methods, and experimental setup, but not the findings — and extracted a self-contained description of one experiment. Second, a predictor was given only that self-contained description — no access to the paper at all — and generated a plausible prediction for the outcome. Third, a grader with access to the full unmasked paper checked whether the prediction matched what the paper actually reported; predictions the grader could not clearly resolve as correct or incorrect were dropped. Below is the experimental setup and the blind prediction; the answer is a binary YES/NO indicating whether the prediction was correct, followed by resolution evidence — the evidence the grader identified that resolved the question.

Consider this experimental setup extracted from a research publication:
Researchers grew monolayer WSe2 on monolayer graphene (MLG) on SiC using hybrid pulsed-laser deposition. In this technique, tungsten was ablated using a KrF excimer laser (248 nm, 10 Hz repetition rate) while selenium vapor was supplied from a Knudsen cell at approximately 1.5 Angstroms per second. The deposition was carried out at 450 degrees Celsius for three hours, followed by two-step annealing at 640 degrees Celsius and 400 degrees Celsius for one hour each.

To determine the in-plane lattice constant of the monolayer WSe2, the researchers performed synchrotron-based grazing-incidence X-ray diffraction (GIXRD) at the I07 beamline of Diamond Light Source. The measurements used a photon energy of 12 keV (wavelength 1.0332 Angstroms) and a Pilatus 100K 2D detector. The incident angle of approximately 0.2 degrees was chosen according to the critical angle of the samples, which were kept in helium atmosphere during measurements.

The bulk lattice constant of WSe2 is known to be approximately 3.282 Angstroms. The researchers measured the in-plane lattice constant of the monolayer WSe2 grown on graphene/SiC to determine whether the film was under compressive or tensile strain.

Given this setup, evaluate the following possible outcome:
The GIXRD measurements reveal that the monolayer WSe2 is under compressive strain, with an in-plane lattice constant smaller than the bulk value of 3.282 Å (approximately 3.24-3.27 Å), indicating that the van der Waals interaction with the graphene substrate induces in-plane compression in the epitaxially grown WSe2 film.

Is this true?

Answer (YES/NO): NO